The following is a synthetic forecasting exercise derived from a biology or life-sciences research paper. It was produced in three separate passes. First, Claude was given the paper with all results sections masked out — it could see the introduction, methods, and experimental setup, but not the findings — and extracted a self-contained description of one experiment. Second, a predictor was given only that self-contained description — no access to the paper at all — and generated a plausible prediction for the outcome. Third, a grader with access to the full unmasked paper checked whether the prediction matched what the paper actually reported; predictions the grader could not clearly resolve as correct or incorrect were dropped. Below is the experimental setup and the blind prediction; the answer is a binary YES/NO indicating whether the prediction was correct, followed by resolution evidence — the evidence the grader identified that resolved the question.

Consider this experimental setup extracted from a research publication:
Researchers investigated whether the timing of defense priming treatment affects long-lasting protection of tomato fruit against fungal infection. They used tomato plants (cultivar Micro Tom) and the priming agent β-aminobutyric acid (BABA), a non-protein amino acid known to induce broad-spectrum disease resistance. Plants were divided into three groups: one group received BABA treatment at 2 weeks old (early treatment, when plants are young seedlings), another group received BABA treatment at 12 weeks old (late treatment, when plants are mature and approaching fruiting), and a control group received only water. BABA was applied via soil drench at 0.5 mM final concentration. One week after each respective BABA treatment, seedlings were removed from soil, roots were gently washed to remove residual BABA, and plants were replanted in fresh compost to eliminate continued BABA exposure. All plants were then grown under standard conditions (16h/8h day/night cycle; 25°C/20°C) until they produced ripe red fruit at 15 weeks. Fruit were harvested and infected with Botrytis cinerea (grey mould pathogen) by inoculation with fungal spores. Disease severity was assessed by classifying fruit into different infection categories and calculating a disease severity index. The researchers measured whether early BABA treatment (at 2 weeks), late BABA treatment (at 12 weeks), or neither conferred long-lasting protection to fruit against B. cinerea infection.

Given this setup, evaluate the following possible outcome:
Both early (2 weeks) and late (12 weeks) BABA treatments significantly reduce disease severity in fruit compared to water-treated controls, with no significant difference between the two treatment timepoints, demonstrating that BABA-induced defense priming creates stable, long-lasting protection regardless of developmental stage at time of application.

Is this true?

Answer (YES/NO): NO